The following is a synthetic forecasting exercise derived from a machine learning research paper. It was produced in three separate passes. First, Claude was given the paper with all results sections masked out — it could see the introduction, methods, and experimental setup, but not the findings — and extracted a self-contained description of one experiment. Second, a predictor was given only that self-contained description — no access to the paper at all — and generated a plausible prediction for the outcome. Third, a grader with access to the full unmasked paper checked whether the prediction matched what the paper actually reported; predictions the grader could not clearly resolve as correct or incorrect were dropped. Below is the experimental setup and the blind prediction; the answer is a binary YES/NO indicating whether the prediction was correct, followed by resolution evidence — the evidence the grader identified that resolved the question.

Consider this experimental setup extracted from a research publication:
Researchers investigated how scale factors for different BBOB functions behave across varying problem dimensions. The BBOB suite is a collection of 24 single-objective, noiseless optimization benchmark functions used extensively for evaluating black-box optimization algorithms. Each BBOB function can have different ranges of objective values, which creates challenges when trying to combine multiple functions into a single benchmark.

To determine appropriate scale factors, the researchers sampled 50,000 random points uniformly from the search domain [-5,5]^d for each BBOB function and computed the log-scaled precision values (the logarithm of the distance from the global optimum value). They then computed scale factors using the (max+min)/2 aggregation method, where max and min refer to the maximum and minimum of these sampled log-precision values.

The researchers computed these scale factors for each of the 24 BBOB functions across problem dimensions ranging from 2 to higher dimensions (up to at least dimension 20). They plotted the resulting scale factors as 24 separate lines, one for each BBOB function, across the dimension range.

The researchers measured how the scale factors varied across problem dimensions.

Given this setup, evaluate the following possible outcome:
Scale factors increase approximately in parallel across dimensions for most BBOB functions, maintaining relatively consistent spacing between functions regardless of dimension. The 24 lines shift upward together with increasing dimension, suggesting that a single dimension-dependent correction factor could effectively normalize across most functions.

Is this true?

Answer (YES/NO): NO